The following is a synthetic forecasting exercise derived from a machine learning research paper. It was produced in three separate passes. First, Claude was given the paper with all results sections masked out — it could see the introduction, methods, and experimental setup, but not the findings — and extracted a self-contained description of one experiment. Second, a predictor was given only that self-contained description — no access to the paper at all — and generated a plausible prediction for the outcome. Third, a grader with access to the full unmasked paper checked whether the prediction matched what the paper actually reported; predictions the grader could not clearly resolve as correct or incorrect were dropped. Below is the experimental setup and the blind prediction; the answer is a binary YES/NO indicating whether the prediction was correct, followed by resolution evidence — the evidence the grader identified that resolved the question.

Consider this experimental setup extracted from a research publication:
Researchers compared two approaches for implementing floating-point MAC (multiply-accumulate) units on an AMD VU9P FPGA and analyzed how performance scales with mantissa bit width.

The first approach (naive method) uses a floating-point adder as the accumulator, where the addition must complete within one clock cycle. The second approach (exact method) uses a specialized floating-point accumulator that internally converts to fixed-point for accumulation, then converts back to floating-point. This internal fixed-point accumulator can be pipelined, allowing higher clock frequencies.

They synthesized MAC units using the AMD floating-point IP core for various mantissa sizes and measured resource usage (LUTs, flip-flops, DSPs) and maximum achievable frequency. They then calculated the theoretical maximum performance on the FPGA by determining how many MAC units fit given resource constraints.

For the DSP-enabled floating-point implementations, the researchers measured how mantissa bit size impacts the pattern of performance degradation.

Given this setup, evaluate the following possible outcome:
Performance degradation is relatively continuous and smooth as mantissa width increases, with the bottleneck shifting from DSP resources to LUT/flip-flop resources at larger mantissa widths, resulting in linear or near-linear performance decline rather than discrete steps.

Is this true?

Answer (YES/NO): YES